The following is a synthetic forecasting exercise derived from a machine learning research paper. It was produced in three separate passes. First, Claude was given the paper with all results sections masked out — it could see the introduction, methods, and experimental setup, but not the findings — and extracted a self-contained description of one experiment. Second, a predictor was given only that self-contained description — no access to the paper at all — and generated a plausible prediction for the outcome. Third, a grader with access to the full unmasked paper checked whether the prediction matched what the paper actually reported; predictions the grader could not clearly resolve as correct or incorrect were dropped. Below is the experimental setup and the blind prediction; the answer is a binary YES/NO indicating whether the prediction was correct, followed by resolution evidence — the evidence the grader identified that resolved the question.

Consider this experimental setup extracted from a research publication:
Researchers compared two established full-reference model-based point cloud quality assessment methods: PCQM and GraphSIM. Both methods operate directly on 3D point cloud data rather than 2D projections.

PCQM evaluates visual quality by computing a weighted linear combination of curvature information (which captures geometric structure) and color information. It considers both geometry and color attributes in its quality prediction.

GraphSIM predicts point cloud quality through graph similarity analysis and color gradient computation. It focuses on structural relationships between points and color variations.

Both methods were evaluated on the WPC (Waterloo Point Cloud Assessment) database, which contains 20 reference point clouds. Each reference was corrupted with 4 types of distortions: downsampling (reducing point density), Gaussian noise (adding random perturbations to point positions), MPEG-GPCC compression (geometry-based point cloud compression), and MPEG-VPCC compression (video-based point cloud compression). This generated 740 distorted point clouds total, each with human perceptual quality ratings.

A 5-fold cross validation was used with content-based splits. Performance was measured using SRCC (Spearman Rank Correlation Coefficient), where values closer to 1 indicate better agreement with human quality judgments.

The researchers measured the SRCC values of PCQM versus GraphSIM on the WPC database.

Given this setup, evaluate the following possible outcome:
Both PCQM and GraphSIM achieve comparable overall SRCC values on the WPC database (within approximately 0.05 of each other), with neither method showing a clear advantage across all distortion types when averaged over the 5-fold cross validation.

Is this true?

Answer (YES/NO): NO